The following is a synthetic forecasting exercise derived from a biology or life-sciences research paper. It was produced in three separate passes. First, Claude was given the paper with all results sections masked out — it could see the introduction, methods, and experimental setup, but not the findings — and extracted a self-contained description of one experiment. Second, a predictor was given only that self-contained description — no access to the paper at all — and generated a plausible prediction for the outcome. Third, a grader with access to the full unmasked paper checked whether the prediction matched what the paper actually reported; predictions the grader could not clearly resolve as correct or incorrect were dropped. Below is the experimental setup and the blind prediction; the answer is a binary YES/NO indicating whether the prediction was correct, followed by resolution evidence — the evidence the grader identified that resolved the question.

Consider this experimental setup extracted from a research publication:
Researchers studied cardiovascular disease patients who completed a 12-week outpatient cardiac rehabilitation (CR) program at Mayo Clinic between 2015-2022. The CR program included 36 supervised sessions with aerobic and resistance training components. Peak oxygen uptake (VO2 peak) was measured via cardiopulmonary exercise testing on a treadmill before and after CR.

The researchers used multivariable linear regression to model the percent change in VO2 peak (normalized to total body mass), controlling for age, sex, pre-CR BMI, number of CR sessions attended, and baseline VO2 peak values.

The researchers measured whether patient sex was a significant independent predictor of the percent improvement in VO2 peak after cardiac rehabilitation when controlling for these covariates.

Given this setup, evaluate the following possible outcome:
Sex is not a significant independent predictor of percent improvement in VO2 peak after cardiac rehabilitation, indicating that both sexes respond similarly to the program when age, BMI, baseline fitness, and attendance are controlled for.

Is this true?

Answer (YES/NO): YES